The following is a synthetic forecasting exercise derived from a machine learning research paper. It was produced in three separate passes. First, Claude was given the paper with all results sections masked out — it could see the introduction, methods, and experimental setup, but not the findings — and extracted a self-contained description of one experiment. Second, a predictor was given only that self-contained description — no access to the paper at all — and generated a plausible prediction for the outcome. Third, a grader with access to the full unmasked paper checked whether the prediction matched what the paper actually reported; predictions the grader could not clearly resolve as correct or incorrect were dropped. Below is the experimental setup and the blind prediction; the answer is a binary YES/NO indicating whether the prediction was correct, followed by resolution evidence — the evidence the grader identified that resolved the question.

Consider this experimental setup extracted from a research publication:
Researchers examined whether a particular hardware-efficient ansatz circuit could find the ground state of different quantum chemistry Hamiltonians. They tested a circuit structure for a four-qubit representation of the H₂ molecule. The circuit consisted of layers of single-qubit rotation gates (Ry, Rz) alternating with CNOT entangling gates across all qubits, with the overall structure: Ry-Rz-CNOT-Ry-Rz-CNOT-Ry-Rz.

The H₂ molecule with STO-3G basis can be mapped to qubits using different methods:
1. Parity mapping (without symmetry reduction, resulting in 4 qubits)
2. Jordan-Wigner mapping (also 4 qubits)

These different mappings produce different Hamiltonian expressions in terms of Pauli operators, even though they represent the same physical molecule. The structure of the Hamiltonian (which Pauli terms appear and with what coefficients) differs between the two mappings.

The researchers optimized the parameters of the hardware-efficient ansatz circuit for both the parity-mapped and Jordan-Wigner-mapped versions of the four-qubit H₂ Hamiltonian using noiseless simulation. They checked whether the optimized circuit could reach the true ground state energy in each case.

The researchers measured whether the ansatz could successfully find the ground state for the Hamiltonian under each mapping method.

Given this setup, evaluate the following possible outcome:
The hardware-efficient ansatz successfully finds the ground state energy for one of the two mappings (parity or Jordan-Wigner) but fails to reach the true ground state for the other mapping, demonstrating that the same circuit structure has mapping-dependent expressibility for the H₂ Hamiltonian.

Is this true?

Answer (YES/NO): YES